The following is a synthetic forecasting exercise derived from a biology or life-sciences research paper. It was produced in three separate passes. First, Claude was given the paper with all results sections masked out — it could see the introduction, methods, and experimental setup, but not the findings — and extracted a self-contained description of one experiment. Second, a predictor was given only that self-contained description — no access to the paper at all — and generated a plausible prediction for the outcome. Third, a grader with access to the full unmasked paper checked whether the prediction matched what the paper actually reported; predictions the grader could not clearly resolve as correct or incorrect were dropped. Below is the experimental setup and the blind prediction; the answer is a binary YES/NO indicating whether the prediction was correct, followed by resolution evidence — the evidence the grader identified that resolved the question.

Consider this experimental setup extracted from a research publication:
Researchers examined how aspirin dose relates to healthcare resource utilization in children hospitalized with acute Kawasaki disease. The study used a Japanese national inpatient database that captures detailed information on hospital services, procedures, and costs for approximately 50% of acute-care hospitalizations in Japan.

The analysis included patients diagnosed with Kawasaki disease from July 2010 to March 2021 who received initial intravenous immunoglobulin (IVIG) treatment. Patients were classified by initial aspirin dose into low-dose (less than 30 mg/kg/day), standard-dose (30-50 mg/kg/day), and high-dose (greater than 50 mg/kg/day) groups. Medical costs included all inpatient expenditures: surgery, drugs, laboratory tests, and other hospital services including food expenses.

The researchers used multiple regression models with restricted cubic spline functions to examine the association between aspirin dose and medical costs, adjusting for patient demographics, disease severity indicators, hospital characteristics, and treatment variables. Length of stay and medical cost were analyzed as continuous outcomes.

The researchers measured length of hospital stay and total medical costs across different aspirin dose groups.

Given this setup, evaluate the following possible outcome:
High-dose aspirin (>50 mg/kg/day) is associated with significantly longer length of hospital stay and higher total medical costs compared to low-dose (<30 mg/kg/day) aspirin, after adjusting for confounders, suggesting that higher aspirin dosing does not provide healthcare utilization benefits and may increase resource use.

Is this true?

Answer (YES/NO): NO